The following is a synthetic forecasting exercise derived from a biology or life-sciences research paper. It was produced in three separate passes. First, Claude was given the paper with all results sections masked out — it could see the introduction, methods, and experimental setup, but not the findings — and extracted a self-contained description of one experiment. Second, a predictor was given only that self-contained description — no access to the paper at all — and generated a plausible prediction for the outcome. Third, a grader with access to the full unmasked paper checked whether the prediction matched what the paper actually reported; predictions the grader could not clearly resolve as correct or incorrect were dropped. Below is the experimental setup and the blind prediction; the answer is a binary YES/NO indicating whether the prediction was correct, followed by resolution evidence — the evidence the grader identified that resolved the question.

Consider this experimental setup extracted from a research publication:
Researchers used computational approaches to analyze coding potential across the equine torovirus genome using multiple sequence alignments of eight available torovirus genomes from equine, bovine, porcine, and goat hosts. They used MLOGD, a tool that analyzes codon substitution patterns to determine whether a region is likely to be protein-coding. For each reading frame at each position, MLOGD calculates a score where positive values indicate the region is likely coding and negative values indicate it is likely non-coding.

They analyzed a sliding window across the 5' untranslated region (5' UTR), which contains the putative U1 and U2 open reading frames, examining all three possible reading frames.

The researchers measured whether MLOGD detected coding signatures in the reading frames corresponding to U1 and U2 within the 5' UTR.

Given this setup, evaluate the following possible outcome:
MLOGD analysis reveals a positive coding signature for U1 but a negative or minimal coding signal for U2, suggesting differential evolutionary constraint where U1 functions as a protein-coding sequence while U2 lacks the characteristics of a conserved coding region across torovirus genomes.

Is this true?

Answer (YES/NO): NO